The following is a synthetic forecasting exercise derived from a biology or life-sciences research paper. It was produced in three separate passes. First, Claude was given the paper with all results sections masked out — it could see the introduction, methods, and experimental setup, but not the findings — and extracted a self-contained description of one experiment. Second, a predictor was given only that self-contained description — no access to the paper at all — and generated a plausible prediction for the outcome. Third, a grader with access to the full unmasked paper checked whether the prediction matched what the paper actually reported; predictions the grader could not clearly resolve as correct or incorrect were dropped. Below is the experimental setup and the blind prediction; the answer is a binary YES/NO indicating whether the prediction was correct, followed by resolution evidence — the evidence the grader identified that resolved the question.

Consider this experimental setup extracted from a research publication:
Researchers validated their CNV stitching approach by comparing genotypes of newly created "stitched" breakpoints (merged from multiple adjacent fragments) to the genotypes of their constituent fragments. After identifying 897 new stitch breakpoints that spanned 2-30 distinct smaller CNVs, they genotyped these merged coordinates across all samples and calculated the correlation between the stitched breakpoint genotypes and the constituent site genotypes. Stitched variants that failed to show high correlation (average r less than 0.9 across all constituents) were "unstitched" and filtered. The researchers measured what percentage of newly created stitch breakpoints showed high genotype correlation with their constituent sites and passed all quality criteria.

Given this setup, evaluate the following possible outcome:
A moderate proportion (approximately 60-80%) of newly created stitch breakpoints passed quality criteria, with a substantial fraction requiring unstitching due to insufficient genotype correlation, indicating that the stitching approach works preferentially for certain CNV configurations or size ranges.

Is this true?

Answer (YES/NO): NO